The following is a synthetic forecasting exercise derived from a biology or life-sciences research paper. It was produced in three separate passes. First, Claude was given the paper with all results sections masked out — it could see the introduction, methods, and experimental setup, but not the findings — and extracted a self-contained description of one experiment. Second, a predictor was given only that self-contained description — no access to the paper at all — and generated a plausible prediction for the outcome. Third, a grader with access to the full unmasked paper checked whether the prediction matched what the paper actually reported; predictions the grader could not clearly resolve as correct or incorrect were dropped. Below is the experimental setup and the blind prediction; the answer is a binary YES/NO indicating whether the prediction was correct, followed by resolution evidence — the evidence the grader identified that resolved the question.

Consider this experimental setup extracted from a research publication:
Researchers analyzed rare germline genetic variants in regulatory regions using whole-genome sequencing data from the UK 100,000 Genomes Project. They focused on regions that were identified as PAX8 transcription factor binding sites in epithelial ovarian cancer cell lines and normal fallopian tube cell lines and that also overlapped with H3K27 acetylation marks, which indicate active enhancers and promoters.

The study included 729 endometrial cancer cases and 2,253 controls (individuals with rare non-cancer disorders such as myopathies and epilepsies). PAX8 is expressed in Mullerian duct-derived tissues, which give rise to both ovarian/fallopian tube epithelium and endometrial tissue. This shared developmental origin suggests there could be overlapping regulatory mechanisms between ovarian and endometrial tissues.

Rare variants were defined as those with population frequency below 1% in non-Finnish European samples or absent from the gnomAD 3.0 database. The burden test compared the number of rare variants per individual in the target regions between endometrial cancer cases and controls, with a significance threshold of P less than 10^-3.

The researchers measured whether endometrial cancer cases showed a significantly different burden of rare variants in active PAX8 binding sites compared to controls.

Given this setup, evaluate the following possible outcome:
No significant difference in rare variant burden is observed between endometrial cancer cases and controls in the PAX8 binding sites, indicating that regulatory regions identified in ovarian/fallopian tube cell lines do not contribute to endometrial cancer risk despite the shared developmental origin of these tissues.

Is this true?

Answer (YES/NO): YES